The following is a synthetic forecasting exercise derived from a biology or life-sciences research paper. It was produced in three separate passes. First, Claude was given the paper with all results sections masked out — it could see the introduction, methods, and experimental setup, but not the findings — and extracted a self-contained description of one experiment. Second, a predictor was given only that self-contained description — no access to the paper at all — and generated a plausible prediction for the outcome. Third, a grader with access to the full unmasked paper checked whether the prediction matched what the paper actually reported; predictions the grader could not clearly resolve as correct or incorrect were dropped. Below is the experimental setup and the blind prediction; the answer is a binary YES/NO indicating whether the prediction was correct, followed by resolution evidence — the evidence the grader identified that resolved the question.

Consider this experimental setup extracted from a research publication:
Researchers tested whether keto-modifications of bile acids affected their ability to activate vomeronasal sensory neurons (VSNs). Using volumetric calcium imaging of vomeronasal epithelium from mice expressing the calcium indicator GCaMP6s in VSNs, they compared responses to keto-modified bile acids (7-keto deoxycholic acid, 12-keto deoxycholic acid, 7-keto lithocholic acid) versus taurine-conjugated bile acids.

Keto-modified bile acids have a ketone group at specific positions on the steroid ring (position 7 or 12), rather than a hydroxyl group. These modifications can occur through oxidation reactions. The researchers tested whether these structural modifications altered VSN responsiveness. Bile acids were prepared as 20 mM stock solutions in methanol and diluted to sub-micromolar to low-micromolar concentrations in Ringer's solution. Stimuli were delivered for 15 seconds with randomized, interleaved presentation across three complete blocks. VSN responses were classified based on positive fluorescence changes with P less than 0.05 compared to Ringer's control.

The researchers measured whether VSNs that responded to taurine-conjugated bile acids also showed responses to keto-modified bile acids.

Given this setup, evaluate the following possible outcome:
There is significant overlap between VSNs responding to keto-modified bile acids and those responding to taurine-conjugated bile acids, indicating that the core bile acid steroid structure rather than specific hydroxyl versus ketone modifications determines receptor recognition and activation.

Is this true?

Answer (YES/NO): NO